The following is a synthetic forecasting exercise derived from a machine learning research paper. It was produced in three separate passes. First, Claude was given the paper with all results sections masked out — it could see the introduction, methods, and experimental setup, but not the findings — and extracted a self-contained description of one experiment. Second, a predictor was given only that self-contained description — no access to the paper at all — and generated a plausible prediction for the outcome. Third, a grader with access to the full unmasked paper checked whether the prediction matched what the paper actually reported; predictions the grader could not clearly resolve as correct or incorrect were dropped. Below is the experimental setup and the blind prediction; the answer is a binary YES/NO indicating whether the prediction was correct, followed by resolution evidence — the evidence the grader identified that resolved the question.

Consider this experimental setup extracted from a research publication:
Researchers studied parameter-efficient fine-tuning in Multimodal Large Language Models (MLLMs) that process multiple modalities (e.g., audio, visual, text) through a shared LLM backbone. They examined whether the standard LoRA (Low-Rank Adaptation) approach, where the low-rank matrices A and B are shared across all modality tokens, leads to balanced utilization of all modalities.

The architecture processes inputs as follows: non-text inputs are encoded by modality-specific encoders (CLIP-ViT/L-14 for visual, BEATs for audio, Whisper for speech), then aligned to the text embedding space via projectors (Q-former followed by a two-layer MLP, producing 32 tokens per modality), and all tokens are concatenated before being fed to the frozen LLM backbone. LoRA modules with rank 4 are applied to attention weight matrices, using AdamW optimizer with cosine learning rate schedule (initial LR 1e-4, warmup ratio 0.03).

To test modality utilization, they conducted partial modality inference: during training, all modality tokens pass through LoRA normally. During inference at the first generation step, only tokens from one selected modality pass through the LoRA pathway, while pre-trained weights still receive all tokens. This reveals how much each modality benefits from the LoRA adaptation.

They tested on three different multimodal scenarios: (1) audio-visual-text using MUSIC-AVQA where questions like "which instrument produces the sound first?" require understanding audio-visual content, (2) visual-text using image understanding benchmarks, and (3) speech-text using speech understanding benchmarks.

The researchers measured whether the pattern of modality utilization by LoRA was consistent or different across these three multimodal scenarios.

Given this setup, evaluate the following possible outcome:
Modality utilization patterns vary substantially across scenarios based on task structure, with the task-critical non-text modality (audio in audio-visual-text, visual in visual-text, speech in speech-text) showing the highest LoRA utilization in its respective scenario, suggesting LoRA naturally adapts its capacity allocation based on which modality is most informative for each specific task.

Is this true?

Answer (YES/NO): NO